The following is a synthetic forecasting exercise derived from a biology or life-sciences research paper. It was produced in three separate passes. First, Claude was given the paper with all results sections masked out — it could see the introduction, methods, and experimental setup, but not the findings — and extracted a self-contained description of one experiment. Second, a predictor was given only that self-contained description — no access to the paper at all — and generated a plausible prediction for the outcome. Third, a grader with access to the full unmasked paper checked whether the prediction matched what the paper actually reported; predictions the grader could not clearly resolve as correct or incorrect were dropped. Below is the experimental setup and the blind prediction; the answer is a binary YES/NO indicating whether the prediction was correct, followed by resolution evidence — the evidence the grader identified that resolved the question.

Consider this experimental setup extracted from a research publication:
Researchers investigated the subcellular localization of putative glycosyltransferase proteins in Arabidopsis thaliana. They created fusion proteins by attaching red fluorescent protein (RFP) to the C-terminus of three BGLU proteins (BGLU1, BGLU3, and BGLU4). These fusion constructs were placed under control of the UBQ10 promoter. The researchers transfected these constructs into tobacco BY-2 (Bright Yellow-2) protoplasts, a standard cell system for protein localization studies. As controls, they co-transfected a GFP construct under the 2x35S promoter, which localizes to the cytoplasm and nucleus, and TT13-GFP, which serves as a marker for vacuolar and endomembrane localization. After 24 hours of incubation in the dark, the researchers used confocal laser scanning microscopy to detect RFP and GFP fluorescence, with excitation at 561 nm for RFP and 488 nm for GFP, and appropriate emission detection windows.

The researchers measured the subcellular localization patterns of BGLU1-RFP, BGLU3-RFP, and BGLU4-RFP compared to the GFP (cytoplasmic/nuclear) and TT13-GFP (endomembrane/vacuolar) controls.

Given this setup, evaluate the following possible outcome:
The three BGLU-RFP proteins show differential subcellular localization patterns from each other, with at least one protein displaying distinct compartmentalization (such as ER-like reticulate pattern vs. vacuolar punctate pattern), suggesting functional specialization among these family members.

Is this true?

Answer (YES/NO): NO